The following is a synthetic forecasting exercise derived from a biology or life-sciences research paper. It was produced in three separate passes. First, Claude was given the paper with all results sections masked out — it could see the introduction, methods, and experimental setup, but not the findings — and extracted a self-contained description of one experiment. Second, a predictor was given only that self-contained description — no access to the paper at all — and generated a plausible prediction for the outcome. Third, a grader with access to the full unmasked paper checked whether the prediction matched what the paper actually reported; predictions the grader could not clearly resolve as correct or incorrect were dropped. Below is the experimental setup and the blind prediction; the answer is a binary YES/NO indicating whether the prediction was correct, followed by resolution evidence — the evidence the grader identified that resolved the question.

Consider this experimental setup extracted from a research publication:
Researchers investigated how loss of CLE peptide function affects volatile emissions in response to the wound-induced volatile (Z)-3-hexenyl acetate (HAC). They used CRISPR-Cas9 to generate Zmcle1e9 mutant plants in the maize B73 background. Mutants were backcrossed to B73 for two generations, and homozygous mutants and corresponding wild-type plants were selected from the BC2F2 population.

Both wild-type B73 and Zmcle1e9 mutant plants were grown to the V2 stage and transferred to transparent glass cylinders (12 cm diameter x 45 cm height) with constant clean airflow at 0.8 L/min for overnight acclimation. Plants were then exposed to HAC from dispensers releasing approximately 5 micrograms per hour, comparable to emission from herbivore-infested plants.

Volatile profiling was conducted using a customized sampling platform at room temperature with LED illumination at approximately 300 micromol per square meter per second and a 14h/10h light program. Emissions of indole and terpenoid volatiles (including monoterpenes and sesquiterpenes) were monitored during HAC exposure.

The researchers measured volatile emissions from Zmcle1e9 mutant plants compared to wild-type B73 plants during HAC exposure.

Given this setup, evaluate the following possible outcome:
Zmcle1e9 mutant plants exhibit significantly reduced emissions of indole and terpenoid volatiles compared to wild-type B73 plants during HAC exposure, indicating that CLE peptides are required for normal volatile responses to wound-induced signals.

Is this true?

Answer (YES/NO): NO